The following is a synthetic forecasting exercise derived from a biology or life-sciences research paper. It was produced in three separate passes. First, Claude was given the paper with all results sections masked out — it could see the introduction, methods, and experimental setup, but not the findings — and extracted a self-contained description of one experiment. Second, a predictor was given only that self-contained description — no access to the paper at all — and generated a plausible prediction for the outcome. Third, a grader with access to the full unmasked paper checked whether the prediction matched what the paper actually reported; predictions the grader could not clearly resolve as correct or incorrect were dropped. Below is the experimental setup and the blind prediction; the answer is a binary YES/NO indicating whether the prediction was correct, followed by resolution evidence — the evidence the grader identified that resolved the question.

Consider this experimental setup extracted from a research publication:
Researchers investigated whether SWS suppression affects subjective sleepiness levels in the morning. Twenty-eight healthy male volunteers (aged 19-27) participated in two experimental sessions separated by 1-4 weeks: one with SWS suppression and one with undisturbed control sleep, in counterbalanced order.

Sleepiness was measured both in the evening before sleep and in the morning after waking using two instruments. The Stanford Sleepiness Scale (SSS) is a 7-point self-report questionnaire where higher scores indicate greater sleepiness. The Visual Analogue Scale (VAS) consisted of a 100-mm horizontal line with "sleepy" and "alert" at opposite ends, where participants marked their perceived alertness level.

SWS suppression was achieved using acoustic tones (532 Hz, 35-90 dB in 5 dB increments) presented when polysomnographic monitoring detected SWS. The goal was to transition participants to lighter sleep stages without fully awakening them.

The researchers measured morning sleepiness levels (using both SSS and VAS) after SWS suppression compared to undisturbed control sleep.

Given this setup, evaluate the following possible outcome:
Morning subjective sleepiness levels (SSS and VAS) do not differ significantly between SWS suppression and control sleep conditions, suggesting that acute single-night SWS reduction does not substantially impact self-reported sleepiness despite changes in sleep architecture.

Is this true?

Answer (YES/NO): YES